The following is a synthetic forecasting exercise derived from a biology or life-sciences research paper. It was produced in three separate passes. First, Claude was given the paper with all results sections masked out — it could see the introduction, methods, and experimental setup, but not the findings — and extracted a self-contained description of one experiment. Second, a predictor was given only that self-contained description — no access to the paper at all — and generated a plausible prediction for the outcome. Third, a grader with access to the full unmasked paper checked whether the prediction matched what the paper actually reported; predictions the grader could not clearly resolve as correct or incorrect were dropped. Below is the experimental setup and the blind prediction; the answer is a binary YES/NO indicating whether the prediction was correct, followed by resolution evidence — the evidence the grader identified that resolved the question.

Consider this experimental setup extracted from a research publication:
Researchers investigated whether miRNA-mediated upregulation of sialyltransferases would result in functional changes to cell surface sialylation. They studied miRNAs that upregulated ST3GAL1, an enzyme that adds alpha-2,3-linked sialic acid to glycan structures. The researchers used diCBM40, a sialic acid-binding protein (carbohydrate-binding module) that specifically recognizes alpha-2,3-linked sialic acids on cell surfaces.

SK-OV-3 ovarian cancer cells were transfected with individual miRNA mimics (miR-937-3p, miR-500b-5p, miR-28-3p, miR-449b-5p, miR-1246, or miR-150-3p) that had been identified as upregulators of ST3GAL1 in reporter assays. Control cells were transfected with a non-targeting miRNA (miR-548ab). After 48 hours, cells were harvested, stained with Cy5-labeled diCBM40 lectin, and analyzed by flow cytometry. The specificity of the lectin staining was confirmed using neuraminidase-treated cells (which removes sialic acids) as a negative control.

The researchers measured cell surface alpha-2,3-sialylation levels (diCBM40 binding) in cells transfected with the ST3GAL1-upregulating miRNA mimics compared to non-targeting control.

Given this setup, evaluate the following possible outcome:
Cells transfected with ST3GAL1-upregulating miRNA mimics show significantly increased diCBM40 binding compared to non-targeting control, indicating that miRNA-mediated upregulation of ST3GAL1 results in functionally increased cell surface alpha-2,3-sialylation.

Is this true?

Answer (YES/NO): YES